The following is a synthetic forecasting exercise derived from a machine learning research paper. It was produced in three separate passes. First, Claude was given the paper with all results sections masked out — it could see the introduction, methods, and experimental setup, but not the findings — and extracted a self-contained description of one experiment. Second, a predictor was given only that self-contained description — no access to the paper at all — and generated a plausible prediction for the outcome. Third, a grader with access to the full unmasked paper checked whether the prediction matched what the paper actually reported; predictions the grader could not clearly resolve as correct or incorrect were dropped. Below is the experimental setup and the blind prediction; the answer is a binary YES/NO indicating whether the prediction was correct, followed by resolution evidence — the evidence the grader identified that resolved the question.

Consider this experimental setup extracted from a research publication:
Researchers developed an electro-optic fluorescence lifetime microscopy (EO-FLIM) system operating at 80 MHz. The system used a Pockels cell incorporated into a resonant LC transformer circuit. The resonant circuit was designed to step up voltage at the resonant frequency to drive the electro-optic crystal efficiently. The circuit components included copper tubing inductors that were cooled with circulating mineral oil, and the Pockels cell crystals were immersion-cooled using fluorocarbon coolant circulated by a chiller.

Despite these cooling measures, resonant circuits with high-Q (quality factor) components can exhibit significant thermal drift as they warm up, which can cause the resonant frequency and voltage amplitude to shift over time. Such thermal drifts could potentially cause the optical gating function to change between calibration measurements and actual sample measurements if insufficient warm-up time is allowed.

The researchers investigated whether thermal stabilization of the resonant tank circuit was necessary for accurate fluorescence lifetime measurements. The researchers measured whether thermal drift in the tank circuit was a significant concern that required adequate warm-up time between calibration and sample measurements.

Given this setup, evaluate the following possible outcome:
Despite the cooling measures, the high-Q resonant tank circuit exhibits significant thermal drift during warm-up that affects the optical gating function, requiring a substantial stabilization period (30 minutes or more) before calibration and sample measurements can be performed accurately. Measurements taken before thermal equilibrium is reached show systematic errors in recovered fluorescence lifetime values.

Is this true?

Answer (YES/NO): NO